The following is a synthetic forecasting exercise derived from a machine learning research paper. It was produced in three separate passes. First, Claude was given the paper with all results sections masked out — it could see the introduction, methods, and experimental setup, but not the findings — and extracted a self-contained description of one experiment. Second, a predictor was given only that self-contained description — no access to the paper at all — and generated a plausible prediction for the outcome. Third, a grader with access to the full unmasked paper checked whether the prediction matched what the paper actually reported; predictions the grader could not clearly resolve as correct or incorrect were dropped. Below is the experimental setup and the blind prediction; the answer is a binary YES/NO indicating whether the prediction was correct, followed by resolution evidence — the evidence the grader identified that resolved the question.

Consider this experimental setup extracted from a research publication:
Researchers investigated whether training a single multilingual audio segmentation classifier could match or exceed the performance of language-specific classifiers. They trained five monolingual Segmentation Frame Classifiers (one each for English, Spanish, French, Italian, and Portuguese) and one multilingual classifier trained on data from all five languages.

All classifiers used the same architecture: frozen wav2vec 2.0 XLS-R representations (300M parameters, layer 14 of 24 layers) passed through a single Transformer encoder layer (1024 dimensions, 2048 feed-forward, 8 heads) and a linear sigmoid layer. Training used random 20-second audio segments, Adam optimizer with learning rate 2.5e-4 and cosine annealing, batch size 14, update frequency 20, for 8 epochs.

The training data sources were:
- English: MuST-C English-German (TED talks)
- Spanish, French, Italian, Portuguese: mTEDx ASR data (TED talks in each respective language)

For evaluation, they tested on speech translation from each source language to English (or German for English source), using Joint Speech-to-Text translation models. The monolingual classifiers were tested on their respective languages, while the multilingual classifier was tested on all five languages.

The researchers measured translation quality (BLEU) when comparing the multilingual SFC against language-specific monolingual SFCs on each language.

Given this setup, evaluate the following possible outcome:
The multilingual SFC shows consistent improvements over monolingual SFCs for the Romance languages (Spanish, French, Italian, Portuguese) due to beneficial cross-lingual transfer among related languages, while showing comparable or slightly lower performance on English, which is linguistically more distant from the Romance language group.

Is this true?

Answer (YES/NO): NO